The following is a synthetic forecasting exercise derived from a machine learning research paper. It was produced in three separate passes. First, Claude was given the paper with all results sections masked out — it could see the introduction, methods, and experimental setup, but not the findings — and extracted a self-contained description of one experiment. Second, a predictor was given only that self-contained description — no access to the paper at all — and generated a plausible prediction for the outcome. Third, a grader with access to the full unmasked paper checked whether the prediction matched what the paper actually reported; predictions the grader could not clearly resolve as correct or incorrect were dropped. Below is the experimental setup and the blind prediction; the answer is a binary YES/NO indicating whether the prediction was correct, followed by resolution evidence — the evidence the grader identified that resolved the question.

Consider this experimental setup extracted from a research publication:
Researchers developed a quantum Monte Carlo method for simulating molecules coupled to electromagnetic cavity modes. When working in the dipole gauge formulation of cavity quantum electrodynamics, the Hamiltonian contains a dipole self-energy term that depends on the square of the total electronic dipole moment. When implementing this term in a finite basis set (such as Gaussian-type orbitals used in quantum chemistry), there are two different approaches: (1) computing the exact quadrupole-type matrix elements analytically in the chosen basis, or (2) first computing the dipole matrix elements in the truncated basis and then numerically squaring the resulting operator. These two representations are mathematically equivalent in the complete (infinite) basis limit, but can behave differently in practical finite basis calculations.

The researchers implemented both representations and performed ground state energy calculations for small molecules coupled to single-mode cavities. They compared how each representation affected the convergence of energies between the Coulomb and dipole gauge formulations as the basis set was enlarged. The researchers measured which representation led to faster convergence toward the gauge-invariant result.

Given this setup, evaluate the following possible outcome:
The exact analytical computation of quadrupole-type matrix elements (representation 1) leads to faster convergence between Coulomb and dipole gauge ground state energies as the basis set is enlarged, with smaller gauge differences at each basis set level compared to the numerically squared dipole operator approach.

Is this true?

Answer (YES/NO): NO